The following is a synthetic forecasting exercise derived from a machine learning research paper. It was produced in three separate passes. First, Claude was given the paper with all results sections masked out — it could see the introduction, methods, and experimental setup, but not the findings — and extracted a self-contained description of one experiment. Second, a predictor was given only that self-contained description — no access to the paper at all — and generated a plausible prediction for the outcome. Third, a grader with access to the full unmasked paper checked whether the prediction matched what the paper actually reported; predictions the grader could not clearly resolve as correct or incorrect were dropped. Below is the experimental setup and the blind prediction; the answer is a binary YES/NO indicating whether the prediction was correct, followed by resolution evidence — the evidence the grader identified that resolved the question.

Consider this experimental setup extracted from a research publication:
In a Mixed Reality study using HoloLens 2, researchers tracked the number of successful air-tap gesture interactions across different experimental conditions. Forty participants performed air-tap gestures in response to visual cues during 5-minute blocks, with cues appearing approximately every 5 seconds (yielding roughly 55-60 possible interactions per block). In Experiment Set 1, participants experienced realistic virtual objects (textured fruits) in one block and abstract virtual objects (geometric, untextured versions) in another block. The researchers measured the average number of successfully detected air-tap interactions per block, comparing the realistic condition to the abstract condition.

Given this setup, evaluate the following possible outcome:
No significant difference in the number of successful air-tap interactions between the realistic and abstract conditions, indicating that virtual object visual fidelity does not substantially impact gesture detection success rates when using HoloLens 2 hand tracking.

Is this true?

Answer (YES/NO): NO